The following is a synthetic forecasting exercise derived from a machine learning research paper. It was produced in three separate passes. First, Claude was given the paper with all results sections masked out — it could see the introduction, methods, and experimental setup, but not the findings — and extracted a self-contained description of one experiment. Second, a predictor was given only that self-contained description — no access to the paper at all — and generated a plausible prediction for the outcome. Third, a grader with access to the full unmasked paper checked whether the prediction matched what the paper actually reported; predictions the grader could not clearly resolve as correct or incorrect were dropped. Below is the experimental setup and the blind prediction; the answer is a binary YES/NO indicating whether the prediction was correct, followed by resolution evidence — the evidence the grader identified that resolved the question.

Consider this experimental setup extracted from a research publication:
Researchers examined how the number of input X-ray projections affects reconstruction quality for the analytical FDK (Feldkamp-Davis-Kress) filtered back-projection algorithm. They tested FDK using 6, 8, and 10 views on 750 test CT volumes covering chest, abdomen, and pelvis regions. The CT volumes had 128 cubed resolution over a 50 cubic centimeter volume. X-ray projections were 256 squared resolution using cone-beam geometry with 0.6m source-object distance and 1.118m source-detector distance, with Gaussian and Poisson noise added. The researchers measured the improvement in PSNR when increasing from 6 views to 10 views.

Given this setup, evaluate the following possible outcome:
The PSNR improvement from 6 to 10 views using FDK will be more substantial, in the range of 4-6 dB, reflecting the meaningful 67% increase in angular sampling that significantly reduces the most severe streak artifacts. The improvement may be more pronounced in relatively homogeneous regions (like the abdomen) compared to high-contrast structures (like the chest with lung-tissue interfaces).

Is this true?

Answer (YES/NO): NO